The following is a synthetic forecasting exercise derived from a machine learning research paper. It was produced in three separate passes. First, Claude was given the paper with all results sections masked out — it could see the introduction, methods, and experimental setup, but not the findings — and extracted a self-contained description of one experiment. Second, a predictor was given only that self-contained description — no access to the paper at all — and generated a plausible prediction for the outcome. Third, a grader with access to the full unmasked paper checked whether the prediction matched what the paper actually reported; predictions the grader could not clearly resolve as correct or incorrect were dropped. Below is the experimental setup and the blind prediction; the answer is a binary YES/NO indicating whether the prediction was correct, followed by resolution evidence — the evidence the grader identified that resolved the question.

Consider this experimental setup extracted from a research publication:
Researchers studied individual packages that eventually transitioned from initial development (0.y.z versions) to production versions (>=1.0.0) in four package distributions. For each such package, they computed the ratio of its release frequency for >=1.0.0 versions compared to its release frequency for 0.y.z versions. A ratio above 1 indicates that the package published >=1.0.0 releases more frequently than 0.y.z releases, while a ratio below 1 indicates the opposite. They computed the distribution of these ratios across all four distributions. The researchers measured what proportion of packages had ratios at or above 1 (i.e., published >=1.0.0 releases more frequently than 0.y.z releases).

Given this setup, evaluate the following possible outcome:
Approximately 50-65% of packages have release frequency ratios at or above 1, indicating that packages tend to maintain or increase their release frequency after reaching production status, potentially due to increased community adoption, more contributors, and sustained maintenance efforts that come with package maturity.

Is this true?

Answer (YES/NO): NO